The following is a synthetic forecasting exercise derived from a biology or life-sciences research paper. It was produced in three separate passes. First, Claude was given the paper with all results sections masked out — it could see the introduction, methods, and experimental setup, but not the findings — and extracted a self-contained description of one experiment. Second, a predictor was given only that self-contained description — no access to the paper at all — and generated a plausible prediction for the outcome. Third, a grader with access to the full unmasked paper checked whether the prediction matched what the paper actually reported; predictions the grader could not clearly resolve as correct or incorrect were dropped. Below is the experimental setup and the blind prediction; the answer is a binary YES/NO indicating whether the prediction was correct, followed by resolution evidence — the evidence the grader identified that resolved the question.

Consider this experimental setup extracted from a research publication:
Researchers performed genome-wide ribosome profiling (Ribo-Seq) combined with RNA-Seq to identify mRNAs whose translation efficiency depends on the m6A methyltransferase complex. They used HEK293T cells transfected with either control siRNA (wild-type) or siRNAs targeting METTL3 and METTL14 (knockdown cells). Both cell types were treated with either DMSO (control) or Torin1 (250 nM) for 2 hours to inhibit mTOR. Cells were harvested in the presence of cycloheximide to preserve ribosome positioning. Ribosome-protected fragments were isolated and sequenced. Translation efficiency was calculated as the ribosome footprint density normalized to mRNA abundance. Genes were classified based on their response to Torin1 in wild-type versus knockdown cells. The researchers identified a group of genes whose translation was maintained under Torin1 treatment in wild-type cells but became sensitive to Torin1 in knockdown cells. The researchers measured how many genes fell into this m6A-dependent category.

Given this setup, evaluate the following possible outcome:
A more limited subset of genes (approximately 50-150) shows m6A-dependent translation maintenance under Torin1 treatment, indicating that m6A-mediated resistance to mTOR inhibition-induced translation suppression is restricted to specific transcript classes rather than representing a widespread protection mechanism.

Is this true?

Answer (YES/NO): NO